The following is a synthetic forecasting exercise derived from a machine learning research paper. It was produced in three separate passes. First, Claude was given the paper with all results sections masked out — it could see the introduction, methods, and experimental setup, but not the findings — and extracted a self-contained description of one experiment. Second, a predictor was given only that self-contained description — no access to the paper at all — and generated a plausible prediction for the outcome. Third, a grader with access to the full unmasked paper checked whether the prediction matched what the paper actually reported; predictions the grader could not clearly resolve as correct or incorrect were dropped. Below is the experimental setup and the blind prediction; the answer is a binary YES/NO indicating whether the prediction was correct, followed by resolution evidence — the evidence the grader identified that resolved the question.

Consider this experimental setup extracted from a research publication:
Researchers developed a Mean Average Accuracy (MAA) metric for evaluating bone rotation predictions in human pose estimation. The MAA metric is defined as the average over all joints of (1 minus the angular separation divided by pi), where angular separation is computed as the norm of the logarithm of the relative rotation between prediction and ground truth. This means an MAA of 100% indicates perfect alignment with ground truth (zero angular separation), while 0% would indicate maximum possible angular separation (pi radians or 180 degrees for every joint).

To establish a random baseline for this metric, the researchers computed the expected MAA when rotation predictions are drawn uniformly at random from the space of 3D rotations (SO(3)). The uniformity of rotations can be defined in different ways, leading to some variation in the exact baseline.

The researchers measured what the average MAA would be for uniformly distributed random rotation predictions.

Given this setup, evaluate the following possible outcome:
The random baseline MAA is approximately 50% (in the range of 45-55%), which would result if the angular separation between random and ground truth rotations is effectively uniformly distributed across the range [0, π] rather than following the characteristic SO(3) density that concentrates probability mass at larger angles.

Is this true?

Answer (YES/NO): NO